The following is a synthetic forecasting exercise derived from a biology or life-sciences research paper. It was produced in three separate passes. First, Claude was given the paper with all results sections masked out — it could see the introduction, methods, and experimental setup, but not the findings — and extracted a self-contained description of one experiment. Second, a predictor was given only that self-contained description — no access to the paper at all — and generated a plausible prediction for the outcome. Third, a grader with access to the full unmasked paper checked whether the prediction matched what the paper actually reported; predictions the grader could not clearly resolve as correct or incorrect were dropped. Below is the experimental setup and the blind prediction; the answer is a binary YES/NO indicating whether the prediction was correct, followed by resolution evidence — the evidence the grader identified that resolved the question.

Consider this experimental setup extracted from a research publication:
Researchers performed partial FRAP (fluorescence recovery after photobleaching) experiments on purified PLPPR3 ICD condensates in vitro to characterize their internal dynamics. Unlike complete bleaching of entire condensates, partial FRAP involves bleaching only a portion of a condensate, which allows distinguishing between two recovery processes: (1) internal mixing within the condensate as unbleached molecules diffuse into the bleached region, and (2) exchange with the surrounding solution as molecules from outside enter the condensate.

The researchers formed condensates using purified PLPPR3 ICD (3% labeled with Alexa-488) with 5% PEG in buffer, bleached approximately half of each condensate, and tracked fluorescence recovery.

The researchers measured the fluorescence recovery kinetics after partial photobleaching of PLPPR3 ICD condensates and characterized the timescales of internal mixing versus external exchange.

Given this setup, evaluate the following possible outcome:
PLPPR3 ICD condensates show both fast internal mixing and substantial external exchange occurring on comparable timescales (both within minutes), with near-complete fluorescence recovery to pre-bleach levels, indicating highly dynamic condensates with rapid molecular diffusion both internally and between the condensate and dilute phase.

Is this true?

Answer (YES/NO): NO